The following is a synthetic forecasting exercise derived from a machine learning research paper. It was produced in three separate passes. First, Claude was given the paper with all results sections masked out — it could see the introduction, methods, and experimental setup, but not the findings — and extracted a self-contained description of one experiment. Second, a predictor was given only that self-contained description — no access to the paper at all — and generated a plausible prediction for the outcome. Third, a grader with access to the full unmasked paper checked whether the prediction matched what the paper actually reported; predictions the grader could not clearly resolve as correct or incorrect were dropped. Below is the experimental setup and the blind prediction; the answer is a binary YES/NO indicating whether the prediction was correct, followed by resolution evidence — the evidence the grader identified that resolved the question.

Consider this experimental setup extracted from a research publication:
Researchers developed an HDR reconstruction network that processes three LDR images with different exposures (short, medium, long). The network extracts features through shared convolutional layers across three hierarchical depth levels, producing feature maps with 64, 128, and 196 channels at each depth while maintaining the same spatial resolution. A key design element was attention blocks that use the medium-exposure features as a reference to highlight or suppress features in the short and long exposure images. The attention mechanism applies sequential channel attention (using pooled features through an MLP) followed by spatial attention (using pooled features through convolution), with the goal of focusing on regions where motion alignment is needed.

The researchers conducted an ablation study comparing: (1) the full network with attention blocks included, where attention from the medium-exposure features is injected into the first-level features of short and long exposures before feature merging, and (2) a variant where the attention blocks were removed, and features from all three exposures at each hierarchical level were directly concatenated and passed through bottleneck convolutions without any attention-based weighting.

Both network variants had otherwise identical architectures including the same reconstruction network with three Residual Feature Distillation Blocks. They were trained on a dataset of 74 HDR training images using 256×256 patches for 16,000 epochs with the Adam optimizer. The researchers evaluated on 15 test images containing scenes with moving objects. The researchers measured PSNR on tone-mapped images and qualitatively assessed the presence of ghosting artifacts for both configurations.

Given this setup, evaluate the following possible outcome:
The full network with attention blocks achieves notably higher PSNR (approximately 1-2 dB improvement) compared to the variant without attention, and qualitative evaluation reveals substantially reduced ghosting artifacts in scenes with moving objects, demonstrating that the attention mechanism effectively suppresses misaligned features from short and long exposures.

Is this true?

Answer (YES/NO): NO